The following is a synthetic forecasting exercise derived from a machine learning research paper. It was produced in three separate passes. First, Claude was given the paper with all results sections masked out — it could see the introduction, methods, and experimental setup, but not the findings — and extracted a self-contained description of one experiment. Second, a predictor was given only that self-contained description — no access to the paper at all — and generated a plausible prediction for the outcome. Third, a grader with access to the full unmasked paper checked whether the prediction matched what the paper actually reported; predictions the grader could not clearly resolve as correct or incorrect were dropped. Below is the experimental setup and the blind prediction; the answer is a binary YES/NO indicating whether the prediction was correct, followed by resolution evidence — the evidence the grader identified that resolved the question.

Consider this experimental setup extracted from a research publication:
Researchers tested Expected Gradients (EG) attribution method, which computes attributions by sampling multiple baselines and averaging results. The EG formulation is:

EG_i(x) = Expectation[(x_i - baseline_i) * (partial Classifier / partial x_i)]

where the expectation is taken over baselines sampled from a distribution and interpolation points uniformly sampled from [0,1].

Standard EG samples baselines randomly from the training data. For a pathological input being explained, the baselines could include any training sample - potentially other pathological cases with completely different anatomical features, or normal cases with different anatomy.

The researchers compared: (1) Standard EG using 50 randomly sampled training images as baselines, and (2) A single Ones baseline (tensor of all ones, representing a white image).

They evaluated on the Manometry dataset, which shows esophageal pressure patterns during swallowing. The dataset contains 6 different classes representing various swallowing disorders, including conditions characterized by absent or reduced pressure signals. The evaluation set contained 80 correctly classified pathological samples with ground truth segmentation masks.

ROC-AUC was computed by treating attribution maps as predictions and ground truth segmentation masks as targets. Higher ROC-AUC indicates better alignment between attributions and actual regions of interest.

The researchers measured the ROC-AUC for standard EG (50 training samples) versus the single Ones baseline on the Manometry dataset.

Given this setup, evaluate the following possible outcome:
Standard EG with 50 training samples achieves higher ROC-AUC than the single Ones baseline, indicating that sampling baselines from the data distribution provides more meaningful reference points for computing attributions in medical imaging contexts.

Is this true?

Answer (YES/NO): YES